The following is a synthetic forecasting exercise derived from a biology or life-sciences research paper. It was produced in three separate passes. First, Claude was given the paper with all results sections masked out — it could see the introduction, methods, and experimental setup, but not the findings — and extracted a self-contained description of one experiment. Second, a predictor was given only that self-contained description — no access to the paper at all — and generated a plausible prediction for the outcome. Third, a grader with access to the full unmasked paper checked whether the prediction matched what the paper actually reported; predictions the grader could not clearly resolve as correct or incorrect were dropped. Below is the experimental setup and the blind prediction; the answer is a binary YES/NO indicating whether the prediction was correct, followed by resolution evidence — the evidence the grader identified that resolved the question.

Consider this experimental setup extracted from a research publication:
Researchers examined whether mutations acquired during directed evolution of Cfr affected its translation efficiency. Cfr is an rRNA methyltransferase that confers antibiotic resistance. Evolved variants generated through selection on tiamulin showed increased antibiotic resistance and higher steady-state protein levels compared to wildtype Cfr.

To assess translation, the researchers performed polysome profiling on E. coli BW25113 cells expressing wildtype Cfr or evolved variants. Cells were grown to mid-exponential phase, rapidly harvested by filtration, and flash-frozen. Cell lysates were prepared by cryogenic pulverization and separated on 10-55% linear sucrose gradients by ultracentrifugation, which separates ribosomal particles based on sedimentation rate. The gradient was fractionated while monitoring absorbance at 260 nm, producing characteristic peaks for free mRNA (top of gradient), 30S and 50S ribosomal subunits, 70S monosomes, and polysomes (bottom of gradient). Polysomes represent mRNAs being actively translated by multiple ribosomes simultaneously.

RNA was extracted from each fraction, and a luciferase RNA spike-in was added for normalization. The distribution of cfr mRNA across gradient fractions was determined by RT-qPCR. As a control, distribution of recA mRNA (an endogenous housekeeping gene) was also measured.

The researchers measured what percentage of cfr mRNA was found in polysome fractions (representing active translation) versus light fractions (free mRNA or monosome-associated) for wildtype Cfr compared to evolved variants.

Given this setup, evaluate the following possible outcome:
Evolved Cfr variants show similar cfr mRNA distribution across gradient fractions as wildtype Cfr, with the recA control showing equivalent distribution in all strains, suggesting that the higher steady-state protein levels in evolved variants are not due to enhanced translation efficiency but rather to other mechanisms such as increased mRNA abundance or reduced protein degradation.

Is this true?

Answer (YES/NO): NO